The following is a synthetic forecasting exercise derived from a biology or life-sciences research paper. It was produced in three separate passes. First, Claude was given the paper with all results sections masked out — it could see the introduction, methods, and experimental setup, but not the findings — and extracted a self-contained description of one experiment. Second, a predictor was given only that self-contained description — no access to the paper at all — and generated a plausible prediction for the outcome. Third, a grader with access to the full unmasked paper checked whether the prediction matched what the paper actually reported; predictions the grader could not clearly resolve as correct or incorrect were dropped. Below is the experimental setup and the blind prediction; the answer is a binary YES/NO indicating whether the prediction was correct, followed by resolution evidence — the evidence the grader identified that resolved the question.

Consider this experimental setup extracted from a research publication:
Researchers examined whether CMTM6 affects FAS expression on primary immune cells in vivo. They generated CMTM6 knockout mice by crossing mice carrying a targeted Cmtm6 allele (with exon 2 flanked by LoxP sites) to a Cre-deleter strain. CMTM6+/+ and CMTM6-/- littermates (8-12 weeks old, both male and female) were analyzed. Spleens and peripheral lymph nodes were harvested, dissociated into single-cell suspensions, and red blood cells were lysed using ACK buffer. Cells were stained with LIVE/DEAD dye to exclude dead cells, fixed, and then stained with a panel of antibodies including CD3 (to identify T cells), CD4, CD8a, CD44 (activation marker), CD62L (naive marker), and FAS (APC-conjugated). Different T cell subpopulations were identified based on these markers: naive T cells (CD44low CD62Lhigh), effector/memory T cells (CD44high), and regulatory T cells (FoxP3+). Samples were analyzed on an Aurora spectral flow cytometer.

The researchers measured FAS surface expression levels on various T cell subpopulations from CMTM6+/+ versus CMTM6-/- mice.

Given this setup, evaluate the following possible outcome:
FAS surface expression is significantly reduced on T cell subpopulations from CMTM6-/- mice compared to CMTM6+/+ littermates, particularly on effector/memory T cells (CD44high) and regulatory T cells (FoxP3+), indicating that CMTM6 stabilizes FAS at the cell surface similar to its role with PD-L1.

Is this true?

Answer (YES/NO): NO